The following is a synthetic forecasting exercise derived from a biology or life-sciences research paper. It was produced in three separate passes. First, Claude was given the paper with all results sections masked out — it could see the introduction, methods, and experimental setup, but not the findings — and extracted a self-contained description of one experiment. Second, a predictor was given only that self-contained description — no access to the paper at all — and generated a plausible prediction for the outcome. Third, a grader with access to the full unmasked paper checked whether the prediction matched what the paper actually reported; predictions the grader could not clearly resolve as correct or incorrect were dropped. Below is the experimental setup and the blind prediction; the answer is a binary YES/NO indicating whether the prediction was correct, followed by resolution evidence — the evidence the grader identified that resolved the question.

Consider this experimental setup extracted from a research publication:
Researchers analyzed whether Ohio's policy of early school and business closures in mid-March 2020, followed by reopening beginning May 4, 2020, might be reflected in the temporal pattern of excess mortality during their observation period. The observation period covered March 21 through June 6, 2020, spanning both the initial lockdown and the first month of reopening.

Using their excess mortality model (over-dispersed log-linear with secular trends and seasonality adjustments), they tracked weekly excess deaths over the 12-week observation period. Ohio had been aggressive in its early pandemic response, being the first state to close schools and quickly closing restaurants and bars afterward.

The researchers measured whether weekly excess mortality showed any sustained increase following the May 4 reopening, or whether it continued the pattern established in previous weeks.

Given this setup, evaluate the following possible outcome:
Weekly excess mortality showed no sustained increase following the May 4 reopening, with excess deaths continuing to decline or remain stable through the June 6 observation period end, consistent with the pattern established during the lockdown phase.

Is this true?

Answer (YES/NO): YES